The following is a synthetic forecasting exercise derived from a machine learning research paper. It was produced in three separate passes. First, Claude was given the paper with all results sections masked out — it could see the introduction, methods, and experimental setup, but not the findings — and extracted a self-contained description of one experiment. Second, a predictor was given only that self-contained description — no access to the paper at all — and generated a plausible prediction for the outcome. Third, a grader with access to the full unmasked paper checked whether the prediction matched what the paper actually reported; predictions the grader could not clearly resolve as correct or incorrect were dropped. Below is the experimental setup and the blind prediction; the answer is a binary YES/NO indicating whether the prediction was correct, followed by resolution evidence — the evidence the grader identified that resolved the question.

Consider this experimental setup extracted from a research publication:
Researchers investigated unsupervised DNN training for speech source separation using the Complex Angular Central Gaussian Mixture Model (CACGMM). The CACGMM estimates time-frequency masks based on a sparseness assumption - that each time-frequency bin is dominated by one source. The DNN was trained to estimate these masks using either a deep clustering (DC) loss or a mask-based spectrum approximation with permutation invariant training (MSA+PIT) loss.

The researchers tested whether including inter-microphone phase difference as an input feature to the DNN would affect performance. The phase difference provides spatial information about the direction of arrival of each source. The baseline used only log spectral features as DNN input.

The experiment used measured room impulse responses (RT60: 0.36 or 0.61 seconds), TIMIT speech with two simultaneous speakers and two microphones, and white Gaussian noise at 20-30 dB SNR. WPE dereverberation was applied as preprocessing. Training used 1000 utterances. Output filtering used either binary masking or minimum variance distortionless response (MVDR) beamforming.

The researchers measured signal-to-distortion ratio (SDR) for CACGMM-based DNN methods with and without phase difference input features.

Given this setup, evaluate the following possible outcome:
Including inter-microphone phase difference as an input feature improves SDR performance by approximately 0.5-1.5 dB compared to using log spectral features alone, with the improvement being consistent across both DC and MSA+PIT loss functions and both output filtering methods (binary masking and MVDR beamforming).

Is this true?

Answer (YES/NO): YES